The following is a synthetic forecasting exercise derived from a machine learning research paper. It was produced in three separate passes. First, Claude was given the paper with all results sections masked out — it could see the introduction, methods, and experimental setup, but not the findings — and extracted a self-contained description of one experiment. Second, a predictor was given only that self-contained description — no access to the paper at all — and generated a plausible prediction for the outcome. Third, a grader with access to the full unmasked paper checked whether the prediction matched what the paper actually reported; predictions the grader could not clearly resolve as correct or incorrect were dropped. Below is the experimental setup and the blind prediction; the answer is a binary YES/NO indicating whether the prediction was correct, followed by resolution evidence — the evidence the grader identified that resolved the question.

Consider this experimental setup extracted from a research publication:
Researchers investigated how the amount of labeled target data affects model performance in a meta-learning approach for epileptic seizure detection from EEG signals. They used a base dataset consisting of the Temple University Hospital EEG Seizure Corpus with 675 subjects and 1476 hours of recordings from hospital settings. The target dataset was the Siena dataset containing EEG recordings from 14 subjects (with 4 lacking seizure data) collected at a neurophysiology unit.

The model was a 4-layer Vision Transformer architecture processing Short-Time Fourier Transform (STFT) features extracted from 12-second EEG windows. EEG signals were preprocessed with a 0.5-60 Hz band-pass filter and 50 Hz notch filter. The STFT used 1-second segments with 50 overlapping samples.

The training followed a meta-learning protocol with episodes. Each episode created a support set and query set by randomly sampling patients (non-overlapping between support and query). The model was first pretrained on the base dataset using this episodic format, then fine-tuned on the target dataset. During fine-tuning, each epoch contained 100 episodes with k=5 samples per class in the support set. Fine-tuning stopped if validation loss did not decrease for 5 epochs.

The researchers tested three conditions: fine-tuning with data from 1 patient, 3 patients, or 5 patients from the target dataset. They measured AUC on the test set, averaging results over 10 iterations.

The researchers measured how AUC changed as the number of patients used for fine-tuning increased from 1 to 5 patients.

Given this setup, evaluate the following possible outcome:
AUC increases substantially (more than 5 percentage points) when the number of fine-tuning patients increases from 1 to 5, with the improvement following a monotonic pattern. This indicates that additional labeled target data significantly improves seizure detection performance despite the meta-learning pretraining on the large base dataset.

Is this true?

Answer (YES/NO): YES